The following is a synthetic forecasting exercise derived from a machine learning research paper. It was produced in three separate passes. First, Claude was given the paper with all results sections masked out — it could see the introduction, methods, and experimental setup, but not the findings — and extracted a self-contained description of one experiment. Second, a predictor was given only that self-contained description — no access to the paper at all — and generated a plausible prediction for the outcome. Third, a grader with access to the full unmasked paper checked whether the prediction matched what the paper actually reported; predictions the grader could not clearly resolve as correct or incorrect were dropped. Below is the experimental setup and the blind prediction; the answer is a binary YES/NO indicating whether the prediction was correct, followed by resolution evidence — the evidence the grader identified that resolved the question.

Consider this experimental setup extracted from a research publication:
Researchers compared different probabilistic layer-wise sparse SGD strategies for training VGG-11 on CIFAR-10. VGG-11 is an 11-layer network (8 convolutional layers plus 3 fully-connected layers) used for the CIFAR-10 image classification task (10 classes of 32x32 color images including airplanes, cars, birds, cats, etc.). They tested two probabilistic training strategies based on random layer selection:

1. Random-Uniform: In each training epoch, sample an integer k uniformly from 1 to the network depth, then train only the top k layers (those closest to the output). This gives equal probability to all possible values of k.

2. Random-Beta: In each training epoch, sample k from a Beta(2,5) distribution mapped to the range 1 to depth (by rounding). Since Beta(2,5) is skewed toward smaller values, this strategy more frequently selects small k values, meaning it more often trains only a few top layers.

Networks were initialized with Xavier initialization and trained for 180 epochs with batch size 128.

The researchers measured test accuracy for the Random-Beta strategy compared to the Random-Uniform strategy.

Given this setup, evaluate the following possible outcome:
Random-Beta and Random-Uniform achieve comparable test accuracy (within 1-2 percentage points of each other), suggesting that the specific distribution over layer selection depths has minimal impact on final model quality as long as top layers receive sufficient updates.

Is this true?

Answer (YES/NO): NO